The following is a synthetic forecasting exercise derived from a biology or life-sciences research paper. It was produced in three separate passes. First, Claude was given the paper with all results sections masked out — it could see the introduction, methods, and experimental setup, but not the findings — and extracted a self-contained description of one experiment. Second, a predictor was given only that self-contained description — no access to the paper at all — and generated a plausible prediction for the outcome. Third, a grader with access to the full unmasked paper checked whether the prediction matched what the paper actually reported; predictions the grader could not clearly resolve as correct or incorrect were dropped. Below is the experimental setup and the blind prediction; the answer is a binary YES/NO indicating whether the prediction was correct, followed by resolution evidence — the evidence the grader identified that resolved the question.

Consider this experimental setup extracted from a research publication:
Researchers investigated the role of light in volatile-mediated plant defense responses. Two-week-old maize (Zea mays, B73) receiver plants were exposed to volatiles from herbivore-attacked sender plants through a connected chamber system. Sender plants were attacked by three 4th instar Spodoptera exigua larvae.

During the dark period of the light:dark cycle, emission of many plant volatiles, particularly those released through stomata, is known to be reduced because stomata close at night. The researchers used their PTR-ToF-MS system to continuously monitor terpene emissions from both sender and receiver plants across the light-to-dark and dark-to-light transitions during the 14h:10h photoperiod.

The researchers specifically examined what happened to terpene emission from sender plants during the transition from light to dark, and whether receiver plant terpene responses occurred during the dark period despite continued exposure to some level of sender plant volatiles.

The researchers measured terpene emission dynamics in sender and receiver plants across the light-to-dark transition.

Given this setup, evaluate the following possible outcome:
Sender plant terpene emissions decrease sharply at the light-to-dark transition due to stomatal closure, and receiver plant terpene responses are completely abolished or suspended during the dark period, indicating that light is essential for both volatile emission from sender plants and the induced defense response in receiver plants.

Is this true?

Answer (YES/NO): NO